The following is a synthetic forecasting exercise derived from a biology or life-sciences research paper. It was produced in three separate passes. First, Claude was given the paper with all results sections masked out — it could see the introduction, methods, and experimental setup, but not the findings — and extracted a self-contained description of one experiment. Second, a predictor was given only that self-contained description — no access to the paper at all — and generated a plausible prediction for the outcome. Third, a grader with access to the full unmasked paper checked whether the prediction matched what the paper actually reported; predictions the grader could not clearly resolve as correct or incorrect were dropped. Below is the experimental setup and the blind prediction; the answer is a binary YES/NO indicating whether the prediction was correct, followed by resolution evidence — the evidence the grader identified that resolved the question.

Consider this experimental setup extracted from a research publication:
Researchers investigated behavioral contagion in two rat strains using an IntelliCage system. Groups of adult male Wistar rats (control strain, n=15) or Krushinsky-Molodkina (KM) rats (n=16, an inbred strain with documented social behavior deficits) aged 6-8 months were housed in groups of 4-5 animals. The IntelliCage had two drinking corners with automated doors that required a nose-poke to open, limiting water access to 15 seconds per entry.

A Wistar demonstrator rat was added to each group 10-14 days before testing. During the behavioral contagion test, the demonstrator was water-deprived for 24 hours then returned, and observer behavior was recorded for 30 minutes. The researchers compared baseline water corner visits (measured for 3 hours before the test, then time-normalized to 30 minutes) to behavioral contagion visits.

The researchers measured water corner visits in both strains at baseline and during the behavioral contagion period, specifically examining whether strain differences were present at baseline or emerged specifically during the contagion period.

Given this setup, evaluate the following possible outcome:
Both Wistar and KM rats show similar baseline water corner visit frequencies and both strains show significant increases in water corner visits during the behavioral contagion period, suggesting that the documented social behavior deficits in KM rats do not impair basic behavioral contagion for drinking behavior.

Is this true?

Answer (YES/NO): NO